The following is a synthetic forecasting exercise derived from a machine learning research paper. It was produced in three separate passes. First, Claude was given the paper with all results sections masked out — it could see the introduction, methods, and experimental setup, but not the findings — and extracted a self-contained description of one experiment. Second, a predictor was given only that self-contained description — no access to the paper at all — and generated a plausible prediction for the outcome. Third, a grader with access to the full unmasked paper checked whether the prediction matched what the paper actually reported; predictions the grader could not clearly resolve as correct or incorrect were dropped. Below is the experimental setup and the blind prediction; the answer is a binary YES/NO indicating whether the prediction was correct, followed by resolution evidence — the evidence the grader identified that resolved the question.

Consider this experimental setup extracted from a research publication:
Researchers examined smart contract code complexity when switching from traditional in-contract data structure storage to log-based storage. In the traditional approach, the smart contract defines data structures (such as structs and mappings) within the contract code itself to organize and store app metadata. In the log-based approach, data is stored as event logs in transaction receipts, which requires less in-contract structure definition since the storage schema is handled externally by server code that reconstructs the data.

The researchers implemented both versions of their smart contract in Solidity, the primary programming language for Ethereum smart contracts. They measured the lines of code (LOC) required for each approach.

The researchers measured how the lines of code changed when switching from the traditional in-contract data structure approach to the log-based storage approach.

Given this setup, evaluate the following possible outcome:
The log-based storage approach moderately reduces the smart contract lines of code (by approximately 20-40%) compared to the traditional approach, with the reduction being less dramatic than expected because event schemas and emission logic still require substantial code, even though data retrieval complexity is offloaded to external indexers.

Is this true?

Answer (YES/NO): NO